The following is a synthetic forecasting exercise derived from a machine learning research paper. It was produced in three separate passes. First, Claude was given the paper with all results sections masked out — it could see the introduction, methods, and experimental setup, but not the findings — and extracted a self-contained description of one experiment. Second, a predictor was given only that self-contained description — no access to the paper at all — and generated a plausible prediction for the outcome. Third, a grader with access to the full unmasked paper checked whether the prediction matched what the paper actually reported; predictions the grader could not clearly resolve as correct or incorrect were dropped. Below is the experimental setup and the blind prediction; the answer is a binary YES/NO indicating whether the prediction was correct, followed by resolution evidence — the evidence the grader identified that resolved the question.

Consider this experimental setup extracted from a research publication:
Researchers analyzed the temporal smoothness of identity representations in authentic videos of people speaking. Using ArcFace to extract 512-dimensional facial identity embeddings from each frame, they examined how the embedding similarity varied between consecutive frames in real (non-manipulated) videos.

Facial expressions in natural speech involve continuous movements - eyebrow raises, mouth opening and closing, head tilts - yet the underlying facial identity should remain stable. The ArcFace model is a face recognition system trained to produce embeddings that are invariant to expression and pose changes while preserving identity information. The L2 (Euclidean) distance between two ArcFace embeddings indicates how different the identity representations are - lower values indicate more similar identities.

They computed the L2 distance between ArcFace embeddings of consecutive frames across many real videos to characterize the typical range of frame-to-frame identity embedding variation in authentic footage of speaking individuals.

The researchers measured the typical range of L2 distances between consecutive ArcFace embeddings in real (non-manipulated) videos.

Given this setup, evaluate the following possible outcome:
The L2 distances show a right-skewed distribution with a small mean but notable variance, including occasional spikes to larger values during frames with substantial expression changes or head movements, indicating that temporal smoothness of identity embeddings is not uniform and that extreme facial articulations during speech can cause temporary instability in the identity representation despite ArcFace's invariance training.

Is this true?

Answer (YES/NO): NO